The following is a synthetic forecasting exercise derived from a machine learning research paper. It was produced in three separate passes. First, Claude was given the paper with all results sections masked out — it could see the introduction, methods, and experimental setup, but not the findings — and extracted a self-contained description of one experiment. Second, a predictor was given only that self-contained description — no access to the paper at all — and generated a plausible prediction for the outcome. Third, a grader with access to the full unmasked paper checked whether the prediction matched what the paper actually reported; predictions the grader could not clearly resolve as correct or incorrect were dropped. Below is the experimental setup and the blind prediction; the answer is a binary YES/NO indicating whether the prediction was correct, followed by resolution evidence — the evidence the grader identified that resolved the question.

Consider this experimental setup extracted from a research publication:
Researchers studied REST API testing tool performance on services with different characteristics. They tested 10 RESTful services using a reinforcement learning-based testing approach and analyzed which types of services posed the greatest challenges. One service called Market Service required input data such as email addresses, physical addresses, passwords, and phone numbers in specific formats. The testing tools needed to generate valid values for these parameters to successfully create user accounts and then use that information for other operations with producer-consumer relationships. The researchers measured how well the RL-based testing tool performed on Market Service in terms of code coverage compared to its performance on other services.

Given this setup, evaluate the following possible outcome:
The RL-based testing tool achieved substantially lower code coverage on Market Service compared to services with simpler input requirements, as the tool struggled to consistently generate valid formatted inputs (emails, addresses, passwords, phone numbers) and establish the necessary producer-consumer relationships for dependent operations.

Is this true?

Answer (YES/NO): YES